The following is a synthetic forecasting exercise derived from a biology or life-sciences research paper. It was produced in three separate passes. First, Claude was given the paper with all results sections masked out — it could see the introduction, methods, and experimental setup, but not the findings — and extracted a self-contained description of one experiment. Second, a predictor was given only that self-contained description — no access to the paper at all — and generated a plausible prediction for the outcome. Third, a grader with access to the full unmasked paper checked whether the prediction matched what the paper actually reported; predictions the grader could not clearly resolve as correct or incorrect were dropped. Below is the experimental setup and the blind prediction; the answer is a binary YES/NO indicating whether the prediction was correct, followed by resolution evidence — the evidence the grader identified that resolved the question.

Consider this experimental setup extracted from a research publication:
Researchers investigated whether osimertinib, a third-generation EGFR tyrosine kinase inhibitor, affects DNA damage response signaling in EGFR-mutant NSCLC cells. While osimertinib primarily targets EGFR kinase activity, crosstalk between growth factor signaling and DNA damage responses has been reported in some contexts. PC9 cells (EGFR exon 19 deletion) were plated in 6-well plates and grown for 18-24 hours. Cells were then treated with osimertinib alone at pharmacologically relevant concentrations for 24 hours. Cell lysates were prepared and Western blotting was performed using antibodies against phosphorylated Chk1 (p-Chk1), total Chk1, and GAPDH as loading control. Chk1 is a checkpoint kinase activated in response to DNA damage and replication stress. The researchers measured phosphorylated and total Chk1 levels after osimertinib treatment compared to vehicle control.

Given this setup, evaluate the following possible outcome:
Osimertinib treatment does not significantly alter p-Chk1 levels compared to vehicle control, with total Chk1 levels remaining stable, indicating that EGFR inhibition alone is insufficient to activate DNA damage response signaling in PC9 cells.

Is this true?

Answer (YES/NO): NO